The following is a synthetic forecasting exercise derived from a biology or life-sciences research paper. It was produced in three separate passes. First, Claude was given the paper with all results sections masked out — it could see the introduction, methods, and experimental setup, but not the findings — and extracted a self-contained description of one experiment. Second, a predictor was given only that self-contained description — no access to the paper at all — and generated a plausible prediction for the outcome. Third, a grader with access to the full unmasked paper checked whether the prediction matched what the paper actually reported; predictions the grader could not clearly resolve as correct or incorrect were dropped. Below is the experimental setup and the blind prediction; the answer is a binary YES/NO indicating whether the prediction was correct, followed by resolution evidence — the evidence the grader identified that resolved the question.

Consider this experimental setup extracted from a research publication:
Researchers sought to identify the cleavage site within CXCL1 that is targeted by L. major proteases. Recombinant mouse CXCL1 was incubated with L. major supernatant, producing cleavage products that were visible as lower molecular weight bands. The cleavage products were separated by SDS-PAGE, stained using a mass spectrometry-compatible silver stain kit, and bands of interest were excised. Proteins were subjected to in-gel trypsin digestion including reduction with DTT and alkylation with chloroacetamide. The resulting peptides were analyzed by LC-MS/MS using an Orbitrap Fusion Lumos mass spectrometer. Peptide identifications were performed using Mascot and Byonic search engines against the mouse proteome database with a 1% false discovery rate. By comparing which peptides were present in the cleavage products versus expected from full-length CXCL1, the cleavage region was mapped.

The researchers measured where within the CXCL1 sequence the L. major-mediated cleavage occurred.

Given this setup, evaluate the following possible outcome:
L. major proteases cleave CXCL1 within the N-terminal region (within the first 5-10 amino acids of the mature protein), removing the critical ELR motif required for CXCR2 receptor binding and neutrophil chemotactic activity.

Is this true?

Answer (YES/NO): NO